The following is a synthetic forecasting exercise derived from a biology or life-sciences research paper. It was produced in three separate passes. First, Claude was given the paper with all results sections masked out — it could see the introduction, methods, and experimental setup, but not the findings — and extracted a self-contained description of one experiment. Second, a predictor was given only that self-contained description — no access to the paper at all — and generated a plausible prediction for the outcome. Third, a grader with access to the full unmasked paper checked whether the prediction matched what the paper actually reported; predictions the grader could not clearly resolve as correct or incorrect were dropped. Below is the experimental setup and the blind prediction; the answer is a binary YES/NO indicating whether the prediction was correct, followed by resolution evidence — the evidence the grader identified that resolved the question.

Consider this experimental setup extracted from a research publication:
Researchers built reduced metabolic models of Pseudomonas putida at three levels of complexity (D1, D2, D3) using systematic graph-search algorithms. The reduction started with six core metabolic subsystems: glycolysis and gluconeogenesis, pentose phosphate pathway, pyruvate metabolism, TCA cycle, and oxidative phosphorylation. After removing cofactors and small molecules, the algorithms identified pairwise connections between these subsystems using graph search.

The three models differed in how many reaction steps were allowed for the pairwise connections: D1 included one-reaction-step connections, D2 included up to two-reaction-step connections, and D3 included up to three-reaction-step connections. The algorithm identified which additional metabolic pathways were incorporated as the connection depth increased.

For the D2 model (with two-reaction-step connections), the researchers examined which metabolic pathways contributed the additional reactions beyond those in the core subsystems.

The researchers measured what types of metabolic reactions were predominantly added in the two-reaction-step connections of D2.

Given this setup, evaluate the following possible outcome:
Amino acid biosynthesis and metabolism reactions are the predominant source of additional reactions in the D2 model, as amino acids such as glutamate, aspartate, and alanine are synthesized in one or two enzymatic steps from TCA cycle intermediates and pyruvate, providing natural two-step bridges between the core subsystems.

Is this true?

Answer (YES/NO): NO